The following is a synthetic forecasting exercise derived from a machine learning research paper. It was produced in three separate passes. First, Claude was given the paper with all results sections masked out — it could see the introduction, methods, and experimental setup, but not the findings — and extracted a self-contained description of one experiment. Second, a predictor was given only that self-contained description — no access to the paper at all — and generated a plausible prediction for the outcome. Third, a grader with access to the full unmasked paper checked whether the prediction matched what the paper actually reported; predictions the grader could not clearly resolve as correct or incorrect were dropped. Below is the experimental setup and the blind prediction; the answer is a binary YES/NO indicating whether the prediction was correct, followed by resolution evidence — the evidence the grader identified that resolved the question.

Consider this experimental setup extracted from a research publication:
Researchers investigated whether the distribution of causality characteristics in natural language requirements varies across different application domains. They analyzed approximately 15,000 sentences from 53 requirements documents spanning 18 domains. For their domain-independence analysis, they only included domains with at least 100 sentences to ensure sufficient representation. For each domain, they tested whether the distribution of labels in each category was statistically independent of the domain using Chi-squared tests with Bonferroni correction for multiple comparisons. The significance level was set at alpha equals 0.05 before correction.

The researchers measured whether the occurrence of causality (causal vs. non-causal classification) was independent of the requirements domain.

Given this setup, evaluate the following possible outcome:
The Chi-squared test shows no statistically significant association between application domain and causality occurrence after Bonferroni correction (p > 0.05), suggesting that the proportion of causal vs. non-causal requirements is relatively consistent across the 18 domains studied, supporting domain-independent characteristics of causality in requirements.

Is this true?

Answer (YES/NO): NO